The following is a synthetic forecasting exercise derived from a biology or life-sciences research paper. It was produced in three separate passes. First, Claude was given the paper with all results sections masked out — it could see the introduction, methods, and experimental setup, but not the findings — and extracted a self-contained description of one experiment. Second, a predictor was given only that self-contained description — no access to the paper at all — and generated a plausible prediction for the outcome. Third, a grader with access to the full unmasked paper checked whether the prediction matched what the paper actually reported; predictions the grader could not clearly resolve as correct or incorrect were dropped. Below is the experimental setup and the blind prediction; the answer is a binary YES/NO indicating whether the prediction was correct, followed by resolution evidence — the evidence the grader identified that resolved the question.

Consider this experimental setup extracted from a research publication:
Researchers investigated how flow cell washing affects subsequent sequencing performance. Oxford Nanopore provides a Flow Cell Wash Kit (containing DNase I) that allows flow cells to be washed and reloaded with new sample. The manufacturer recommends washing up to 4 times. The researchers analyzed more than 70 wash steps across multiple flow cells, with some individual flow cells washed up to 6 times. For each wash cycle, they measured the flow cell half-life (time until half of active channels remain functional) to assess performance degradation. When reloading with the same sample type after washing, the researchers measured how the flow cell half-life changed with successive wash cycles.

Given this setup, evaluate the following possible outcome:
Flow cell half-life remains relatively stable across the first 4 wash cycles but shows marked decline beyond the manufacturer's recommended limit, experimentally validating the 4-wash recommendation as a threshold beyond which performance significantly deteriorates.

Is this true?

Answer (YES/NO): NO